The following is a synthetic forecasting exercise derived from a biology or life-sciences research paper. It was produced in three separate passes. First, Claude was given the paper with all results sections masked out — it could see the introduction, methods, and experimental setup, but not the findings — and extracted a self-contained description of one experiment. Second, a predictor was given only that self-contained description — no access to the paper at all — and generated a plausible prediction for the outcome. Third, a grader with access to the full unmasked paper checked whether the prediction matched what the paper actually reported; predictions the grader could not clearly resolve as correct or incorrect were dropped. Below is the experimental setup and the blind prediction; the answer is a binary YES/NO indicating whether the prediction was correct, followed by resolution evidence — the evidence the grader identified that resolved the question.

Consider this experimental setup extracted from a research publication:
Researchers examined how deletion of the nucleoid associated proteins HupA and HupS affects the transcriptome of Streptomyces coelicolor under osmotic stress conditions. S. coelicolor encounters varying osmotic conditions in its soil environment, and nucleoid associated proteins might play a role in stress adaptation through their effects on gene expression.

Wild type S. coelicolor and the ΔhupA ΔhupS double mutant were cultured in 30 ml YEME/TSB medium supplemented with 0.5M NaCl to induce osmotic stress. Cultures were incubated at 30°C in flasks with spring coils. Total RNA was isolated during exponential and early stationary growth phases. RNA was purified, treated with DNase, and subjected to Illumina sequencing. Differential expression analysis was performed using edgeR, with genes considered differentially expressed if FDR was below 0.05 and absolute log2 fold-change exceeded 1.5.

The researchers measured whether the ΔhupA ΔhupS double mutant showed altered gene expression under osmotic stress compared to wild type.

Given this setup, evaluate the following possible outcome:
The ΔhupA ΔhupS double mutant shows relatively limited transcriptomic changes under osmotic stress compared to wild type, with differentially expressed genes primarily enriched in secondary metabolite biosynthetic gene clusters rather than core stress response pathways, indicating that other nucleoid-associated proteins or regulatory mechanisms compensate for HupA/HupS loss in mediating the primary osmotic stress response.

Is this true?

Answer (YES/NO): NO